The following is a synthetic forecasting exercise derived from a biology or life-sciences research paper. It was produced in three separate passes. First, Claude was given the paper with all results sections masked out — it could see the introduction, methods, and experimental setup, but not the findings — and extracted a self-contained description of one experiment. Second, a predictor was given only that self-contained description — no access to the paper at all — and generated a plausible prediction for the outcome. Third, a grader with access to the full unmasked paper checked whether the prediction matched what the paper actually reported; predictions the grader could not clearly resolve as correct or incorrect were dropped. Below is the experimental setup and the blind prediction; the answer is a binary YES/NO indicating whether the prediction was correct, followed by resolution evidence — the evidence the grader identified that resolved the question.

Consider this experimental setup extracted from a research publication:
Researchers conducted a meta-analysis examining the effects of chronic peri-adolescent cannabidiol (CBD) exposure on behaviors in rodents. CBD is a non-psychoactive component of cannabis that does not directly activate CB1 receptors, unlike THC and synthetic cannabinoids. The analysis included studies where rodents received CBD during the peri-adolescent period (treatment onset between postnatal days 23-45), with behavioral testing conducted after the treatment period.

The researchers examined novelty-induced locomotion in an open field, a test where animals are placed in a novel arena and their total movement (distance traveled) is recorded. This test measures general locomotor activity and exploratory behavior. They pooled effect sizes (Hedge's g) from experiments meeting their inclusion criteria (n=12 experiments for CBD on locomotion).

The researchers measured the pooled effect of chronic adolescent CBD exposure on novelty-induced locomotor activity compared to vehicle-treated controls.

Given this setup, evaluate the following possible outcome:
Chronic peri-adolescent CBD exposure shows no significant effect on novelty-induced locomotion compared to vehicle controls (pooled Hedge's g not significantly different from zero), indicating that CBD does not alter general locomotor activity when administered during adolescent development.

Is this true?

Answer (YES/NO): NO